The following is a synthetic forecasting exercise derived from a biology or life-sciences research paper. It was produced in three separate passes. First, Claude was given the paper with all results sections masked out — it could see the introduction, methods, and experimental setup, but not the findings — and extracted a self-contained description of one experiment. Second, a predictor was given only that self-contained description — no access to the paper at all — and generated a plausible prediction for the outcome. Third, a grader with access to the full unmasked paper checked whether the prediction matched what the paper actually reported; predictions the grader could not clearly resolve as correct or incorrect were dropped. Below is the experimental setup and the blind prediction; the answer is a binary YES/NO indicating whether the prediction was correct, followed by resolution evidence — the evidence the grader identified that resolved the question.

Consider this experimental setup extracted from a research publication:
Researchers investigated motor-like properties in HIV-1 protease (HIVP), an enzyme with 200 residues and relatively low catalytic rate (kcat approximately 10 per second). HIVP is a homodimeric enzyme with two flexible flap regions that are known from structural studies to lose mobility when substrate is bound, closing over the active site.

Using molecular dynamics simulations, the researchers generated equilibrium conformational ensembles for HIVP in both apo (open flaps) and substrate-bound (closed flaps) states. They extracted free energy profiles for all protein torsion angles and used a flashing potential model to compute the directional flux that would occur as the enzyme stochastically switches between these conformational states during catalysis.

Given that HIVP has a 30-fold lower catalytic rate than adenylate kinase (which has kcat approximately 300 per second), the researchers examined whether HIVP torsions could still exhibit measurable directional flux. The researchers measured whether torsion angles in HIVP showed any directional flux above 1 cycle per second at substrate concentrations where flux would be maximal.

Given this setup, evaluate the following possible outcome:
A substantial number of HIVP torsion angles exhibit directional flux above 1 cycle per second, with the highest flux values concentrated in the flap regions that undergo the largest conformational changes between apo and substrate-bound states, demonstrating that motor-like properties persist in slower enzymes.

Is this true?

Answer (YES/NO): NO